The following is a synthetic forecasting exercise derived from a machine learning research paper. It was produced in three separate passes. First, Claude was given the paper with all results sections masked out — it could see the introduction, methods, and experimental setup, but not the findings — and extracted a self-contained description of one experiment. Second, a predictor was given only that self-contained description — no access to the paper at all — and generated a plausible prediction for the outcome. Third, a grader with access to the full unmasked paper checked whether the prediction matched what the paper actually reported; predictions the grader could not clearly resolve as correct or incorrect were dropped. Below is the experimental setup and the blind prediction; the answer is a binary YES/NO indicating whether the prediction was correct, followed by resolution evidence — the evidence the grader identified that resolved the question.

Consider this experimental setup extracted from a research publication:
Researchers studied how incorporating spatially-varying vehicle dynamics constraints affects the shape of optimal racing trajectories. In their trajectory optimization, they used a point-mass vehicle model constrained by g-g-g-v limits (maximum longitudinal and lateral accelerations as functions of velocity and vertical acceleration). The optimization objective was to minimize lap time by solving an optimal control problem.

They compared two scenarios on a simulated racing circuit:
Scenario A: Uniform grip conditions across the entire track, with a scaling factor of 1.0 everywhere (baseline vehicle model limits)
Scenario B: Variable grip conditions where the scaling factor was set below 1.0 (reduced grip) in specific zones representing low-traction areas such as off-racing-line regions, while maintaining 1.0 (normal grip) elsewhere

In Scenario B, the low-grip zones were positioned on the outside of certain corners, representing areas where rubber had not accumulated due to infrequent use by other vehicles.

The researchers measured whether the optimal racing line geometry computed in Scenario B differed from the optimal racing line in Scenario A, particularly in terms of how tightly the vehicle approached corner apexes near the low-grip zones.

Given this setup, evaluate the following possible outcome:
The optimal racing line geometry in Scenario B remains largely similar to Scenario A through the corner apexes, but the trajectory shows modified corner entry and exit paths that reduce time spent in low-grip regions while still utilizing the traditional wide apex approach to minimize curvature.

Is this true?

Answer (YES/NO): NO